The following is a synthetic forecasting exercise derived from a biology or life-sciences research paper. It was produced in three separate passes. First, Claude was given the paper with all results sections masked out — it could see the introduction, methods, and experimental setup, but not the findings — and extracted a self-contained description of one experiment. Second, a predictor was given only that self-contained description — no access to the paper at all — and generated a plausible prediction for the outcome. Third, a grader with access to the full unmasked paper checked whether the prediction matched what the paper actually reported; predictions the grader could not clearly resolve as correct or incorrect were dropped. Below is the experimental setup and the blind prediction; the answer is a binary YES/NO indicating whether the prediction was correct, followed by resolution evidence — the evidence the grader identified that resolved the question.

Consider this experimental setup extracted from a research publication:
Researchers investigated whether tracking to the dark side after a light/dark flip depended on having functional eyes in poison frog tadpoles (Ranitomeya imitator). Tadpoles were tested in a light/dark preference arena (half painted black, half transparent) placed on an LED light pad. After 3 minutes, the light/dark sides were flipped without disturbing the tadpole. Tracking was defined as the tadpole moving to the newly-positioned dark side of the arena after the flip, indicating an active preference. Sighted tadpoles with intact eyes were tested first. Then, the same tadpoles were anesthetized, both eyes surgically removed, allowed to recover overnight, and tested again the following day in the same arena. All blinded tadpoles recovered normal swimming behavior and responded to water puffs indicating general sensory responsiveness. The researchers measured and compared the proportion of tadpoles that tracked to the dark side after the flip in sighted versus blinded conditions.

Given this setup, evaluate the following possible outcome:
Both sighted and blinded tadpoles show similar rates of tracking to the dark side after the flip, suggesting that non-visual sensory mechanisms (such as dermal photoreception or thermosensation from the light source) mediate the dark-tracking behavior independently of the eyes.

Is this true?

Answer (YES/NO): YES